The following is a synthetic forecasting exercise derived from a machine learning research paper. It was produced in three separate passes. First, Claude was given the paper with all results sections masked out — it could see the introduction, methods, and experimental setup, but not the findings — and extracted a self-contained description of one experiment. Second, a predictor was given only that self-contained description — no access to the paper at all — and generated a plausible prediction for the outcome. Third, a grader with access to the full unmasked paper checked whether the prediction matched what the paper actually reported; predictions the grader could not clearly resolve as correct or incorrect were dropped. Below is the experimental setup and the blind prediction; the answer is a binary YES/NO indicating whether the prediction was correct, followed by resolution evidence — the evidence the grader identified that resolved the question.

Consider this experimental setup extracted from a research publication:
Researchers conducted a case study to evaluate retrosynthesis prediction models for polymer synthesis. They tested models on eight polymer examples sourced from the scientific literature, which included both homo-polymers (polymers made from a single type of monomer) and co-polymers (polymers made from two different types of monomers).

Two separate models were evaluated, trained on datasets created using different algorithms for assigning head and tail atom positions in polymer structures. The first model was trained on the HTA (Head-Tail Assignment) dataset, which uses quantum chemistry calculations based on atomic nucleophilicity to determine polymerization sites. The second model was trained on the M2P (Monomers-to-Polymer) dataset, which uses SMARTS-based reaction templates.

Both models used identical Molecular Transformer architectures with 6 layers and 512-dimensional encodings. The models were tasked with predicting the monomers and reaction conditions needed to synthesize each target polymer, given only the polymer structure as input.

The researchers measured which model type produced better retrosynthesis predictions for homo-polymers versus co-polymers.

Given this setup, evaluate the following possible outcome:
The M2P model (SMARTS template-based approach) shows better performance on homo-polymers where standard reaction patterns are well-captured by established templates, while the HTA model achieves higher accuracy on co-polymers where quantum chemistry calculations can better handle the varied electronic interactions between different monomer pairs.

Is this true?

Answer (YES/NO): NO